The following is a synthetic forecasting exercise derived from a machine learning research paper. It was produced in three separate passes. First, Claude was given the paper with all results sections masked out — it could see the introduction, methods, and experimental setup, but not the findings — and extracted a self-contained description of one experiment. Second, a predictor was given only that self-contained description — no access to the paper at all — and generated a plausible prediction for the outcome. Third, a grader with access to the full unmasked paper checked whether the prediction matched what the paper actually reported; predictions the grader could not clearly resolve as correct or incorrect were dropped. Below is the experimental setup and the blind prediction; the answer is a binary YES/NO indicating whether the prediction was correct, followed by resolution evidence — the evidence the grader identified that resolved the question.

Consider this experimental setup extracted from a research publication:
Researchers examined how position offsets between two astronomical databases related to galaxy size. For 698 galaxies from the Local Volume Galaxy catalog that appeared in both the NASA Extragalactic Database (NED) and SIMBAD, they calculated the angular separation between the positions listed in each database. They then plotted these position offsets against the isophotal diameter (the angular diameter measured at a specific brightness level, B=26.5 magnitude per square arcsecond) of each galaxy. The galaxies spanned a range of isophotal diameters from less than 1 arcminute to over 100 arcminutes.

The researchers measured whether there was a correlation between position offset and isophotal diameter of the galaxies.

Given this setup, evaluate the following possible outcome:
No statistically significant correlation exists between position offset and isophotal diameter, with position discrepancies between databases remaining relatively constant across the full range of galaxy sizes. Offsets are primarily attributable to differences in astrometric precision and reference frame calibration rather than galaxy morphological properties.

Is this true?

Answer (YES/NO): YES